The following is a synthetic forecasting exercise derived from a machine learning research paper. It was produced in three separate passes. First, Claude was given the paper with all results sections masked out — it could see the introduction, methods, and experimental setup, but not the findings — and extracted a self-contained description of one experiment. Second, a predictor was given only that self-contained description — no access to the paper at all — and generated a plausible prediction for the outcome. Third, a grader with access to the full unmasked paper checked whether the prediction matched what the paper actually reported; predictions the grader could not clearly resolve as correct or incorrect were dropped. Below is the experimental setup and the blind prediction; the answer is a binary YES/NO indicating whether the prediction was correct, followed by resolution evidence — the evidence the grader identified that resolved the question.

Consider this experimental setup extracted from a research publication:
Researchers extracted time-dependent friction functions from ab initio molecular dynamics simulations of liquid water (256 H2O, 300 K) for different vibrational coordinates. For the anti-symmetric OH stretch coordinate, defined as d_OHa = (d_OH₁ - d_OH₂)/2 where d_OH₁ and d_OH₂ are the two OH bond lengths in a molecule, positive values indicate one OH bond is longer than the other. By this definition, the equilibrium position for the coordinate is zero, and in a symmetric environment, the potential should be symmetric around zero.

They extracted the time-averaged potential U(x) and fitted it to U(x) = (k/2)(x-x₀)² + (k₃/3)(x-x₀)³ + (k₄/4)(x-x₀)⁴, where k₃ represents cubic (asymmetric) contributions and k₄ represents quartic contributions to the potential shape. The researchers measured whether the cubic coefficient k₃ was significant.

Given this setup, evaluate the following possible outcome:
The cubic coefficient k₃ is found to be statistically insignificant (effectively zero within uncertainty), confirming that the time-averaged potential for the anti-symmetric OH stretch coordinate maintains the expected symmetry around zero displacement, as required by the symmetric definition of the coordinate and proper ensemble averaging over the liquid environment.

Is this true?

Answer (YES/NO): YES